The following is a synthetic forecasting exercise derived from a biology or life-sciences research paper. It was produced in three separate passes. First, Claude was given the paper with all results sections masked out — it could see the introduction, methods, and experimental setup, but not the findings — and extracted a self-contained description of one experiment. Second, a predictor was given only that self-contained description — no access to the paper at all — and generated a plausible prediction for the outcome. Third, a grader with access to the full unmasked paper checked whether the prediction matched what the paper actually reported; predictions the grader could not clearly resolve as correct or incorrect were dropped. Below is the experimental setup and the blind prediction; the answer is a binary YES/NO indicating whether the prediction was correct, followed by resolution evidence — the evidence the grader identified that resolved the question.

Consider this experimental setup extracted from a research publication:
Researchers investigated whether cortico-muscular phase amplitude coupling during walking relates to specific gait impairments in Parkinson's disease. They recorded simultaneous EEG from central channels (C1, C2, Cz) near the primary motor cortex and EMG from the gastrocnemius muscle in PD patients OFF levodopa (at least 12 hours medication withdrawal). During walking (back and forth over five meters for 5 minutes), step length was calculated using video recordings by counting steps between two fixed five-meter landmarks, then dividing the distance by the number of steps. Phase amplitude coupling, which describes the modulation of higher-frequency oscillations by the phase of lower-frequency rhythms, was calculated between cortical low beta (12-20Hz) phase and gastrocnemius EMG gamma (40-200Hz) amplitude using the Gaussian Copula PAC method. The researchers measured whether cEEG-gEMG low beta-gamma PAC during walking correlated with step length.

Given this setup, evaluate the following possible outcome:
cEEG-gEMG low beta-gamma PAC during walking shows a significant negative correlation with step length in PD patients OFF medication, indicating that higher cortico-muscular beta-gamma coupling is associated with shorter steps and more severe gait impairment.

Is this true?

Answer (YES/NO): YES